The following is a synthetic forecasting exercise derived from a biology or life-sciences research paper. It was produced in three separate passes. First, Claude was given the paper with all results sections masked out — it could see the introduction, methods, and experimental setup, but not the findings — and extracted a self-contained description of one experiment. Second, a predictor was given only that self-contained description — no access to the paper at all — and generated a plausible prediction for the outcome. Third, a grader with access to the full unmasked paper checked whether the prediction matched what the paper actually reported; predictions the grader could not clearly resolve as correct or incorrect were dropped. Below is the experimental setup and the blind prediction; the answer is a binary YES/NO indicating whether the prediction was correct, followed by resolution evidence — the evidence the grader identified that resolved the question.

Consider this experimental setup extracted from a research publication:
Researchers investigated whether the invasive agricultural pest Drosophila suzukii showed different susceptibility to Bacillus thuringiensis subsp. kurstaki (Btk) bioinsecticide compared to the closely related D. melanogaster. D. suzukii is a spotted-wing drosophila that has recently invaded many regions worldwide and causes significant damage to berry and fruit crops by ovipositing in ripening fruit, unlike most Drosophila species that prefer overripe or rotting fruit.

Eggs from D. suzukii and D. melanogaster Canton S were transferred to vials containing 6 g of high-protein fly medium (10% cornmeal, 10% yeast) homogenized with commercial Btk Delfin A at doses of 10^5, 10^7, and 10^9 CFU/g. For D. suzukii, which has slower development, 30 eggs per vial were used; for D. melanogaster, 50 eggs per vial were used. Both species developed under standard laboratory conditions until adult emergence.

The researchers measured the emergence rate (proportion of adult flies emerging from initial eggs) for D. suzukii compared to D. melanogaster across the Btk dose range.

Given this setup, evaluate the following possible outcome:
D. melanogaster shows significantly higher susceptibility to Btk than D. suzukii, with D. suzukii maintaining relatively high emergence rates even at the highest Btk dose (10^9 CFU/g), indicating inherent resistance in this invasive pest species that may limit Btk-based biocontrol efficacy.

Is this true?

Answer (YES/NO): NO